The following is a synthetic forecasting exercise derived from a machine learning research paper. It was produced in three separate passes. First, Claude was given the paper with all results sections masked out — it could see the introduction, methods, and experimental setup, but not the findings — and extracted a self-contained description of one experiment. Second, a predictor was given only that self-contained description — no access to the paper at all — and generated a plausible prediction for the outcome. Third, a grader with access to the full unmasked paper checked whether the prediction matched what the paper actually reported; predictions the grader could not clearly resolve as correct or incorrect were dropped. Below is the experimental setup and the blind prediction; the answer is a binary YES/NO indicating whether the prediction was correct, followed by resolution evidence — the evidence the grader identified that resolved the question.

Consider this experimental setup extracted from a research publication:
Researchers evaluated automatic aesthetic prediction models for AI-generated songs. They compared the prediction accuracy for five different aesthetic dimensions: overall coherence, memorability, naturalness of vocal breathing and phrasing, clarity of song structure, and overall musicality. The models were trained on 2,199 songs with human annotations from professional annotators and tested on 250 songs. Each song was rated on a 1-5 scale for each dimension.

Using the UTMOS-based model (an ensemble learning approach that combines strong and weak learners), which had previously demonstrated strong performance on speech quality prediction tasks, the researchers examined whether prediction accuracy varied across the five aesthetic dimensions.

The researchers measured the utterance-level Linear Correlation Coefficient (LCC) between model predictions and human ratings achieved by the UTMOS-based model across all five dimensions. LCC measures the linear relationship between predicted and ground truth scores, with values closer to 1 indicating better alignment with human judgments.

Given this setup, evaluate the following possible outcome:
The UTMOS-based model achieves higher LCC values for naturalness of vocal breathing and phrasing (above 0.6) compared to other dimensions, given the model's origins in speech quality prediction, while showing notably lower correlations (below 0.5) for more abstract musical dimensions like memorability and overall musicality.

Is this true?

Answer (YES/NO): NO